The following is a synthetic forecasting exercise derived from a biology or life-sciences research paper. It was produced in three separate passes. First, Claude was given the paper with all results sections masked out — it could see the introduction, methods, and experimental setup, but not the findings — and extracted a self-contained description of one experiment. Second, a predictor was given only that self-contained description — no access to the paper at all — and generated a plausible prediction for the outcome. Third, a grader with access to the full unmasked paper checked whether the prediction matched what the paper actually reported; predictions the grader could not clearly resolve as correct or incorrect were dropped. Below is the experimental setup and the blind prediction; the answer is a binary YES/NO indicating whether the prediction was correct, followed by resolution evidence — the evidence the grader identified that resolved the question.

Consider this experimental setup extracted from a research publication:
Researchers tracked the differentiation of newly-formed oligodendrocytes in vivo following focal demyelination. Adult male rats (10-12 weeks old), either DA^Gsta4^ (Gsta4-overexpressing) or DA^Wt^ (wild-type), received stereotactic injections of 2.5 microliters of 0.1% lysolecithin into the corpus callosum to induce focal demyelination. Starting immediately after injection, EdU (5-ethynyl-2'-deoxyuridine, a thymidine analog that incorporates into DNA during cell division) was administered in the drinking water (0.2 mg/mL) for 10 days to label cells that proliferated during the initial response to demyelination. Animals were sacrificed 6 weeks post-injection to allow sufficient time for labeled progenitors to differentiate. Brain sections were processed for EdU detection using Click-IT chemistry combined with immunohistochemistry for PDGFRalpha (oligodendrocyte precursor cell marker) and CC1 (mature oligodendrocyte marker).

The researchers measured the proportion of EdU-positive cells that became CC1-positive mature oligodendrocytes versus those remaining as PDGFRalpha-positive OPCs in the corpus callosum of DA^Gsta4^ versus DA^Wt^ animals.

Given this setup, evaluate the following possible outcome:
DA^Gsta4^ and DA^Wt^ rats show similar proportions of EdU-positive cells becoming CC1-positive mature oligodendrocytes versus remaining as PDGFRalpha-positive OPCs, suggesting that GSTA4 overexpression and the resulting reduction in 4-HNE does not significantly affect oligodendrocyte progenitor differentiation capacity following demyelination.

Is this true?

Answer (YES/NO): NO